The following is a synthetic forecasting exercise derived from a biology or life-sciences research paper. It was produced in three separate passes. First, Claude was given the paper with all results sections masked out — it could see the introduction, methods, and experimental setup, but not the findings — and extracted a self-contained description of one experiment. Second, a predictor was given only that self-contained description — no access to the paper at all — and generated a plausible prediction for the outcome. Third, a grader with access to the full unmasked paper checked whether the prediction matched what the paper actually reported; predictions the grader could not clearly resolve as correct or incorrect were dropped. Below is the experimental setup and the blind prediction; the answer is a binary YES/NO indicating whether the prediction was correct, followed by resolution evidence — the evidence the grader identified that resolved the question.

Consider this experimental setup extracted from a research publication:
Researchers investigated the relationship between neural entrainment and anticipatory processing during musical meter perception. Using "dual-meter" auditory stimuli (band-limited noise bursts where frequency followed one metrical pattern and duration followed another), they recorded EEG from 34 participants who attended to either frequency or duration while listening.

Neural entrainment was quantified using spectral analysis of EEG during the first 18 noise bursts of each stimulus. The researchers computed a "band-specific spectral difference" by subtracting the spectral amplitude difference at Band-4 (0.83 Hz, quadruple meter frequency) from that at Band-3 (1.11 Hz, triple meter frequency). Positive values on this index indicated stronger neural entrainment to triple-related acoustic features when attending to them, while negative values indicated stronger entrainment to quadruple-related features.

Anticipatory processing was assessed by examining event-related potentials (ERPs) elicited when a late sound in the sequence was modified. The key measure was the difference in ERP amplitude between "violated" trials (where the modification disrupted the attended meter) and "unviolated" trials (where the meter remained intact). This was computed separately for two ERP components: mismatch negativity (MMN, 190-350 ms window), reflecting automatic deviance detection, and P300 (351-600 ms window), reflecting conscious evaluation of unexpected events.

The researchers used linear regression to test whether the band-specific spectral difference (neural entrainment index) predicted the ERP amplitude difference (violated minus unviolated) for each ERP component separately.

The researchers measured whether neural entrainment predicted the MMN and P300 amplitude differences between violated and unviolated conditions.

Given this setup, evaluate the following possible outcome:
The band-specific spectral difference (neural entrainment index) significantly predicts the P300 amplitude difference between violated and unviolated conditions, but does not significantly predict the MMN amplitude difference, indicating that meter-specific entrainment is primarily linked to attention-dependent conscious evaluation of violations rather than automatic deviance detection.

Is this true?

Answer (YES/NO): YES